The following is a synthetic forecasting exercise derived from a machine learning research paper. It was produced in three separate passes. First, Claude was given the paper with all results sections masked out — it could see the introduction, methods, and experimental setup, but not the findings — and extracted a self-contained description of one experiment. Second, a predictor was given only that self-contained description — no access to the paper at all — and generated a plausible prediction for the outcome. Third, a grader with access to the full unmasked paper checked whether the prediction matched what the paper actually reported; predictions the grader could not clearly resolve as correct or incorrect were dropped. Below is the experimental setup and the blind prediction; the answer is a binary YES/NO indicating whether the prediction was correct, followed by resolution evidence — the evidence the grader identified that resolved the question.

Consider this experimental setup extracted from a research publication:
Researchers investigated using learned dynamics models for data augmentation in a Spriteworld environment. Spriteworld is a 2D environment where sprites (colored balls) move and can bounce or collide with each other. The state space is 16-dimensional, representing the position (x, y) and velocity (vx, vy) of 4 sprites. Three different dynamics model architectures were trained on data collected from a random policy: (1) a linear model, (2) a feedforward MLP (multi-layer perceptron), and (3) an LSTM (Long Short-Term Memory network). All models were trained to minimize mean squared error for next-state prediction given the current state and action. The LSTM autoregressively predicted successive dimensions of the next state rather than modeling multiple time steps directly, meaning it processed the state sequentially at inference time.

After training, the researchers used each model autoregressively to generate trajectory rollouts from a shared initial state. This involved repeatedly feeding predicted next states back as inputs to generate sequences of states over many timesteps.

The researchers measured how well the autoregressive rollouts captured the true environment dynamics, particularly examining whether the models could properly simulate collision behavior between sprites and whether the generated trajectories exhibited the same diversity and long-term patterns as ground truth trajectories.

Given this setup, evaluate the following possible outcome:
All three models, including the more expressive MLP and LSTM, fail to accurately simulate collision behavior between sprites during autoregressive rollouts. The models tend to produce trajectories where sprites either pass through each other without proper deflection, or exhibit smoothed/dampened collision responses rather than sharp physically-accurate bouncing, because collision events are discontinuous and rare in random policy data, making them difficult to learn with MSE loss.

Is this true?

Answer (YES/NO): NO